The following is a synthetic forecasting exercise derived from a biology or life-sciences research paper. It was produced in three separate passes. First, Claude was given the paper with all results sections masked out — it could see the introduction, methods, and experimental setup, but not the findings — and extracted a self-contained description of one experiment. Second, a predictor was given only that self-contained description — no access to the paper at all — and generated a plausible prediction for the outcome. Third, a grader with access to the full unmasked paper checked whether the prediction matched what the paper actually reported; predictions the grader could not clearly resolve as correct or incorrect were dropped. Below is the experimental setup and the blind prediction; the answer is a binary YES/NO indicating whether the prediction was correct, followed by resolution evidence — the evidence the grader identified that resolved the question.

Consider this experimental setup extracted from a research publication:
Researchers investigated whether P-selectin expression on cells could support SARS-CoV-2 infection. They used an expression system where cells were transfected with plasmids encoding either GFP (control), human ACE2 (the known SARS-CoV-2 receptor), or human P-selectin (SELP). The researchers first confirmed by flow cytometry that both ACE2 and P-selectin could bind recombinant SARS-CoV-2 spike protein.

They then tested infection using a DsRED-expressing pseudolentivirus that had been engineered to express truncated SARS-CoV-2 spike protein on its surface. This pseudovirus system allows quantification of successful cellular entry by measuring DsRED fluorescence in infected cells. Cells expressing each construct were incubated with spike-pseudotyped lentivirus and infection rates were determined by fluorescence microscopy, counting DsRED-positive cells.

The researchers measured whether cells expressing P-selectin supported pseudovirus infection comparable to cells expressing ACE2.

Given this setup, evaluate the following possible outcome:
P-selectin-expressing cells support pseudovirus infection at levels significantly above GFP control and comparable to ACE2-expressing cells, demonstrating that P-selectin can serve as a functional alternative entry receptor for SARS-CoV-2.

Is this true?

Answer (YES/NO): NO